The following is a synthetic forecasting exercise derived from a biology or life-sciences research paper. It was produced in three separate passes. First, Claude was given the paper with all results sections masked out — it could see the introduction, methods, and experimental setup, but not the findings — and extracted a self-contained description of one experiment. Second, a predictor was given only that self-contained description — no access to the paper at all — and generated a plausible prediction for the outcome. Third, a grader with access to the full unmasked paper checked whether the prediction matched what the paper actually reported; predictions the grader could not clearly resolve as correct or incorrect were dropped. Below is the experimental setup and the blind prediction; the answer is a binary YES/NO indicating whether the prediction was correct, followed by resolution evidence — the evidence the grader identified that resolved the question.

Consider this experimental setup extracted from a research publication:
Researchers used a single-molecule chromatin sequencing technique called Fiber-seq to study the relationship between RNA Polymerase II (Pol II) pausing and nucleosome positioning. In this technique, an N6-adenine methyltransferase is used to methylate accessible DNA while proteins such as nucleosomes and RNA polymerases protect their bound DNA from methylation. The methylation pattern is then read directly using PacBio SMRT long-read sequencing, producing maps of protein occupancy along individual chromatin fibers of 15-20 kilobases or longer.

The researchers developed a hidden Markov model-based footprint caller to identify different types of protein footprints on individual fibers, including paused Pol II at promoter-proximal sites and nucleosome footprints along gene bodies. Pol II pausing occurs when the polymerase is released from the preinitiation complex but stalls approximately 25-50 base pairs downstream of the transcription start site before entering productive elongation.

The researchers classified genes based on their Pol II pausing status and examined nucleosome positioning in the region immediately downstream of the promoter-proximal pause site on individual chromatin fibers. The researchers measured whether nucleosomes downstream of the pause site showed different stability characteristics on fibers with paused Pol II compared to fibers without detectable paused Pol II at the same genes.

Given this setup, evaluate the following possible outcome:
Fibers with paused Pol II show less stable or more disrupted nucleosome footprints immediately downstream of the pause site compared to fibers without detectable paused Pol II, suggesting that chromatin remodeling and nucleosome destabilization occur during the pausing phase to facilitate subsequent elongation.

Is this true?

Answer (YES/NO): YES